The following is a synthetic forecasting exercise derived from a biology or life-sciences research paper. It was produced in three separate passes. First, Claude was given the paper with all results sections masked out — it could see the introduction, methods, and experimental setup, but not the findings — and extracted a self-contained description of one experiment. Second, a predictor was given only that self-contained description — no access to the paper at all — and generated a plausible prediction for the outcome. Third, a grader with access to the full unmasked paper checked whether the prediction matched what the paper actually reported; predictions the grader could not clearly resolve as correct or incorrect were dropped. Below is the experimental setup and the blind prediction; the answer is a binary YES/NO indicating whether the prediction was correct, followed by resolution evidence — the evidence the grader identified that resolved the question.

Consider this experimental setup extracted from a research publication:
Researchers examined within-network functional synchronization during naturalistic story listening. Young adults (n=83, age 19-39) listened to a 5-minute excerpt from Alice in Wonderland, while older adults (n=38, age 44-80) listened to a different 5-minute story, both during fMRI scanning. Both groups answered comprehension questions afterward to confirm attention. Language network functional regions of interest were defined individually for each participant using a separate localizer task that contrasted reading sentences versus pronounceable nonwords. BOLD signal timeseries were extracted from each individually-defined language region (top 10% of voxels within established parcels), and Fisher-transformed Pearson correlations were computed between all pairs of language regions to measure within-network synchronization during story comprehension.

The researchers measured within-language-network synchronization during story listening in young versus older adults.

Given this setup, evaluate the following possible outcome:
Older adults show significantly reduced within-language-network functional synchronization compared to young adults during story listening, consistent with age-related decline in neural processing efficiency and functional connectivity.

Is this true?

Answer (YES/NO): NO